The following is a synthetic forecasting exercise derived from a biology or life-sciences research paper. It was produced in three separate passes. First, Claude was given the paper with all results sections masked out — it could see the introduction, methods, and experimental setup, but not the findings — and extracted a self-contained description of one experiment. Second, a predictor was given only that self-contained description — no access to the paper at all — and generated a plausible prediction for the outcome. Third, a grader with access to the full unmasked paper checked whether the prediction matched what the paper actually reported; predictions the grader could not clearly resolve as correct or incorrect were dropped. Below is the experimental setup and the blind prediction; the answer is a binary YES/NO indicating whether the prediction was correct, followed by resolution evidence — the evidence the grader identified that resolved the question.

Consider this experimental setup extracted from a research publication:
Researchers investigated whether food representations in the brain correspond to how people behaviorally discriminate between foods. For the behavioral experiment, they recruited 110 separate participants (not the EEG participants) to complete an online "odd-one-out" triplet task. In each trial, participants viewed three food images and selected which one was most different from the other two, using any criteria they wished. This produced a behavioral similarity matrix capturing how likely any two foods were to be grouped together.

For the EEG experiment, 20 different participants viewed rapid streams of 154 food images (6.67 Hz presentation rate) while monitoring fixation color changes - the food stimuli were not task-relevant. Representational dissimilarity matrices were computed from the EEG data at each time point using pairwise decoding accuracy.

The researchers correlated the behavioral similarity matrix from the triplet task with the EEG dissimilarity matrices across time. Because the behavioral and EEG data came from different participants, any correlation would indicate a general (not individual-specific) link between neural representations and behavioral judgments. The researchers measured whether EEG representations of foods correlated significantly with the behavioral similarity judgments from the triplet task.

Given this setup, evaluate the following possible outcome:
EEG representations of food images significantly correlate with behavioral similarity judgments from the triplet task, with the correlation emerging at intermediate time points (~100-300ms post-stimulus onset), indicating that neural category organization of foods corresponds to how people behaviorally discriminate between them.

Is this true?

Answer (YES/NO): YES